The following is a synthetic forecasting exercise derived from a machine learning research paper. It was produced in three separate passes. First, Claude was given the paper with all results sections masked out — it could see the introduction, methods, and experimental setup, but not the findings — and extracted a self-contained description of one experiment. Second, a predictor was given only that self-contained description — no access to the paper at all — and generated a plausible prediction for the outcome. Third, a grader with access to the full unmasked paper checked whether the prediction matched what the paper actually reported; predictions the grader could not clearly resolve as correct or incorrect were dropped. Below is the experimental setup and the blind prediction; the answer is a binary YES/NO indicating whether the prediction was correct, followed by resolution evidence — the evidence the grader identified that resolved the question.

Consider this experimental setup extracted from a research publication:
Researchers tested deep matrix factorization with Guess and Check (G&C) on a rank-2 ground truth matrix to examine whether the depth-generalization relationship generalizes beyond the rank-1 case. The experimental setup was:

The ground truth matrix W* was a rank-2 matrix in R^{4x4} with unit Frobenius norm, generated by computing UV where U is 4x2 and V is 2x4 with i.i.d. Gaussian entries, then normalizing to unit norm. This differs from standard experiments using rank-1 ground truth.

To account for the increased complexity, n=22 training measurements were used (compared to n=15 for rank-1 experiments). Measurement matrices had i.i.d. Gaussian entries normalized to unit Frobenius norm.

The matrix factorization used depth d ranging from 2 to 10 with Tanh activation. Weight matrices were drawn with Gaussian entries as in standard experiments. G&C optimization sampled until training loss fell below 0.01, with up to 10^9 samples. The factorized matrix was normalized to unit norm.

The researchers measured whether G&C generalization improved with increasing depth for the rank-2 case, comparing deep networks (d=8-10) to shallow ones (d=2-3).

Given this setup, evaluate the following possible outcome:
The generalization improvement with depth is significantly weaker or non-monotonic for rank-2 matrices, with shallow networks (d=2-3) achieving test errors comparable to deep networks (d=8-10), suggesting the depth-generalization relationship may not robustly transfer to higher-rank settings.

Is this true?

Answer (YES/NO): NO